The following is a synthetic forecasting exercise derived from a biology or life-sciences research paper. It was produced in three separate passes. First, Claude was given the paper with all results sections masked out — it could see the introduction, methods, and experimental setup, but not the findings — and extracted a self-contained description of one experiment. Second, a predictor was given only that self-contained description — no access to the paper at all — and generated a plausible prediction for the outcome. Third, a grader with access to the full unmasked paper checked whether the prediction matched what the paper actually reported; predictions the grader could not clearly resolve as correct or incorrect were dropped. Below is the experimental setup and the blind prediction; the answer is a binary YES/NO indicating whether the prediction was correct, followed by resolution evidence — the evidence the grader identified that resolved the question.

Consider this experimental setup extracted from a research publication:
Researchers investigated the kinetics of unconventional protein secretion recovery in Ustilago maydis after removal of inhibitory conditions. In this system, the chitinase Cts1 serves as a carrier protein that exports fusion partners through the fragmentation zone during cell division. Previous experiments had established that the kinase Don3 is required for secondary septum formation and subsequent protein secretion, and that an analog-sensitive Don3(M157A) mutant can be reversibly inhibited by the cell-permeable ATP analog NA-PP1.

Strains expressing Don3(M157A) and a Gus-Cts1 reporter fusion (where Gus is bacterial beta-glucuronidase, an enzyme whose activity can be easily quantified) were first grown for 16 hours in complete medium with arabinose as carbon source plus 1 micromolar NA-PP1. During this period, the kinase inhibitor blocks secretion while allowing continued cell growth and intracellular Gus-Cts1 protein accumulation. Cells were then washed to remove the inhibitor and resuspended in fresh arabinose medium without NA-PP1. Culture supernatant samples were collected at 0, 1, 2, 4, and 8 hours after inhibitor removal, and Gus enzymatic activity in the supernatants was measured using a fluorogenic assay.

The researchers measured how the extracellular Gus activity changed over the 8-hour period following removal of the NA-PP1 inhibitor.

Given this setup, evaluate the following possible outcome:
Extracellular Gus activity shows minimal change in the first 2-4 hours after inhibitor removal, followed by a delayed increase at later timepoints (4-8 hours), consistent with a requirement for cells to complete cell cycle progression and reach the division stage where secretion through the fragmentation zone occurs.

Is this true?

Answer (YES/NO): NO